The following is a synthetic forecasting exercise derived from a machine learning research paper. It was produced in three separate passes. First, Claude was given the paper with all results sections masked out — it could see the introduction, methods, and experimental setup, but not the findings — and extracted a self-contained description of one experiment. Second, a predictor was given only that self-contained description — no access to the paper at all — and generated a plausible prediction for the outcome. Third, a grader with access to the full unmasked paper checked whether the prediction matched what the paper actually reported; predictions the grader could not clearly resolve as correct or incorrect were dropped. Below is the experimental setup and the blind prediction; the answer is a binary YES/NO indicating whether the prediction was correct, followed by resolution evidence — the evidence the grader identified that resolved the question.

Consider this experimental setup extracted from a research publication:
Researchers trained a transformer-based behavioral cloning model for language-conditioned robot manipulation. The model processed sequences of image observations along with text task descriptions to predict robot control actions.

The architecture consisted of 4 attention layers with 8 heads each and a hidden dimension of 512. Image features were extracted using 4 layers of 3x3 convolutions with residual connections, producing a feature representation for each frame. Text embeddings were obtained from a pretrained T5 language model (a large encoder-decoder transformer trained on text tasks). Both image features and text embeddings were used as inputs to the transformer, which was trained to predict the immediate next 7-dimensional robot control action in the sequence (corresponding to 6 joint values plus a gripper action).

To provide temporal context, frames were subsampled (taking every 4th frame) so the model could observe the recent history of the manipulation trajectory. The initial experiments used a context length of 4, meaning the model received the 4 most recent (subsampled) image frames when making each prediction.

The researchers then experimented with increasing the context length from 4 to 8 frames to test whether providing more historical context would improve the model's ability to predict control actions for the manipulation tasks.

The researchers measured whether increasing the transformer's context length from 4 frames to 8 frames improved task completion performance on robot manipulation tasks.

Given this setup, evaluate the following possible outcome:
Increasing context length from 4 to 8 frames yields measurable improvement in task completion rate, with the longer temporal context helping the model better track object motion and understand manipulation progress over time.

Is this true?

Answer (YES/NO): NO